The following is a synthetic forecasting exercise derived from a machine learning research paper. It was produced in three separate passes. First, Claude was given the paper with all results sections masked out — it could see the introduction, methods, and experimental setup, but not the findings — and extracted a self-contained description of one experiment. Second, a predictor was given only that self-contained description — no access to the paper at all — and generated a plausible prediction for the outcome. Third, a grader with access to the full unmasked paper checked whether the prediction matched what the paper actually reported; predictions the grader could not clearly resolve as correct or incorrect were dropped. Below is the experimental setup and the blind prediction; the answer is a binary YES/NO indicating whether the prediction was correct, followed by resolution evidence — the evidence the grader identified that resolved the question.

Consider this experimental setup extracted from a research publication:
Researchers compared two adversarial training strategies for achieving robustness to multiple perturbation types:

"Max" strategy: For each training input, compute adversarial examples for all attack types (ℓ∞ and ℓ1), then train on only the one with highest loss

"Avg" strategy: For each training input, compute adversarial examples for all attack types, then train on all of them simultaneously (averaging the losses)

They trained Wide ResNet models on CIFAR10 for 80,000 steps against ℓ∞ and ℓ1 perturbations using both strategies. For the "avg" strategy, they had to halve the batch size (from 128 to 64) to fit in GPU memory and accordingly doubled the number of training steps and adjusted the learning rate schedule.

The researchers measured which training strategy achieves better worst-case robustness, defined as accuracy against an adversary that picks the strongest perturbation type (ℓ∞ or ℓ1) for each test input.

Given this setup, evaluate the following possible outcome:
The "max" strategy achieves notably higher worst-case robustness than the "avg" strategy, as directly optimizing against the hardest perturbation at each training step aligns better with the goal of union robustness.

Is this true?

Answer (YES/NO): NO